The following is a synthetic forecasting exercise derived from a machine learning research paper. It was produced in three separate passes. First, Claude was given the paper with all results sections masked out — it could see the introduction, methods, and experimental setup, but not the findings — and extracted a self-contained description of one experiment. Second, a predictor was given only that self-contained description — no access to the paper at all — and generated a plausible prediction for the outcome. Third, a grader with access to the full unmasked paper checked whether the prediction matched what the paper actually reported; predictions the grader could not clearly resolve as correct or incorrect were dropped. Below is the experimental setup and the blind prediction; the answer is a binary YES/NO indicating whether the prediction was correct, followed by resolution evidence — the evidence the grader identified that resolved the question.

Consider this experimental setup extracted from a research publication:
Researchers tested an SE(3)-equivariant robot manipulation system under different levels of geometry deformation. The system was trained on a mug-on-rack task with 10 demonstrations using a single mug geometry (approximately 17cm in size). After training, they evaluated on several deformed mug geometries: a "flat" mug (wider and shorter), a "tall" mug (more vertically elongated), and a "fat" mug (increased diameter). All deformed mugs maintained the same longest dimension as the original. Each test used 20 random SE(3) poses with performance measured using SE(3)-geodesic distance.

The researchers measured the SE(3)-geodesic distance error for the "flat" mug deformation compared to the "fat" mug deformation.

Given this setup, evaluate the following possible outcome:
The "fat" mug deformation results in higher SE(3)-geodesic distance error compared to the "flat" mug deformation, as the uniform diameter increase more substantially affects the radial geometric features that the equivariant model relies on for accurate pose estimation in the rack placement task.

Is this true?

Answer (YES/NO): NO